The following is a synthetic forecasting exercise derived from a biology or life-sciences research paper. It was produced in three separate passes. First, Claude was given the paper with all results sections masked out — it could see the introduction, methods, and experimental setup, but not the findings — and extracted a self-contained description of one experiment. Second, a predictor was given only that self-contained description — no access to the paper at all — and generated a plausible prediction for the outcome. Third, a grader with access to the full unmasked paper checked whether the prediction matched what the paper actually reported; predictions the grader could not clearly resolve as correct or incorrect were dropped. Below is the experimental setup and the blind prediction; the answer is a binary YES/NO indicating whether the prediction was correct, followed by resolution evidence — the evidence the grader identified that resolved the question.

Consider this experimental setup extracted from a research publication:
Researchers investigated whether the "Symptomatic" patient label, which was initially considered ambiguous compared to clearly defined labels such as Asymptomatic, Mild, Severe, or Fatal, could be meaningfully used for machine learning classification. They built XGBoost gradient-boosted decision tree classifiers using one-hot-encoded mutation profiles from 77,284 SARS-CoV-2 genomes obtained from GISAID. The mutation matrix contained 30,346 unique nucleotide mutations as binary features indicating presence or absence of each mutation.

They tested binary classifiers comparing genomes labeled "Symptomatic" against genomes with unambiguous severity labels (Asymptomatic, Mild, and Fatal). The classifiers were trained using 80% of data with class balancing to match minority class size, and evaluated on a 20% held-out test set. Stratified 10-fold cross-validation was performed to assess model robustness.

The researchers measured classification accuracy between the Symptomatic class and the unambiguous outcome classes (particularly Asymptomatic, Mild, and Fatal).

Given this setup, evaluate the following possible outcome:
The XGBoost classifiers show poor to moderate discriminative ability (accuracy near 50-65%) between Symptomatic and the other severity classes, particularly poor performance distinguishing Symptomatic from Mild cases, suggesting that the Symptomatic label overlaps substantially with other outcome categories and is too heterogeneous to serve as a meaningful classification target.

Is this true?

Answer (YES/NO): NO